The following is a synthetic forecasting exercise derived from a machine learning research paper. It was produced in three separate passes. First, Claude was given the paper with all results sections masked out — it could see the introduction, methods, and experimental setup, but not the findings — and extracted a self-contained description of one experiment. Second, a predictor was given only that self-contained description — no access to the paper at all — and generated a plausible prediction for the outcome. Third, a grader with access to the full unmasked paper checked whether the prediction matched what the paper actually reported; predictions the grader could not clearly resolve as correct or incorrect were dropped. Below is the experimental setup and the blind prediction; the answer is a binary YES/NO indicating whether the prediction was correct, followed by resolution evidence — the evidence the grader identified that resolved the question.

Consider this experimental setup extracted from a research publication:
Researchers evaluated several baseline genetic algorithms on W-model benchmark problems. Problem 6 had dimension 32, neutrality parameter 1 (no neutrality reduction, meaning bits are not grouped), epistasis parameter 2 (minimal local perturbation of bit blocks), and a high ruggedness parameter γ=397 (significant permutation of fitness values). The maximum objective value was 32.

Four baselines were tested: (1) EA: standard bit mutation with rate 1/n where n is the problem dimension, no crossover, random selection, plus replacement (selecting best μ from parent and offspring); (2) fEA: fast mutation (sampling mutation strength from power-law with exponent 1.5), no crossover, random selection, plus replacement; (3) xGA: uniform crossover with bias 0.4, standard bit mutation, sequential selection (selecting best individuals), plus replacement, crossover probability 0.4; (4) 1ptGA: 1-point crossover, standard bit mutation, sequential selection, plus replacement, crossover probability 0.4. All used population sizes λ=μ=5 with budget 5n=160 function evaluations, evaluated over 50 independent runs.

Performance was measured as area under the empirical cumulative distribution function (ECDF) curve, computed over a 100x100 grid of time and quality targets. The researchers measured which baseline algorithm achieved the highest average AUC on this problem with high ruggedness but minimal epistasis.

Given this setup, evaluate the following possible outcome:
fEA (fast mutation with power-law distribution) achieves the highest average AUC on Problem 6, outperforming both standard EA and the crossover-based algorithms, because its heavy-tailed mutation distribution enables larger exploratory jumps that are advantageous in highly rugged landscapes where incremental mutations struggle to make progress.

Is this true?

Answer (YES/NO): NO